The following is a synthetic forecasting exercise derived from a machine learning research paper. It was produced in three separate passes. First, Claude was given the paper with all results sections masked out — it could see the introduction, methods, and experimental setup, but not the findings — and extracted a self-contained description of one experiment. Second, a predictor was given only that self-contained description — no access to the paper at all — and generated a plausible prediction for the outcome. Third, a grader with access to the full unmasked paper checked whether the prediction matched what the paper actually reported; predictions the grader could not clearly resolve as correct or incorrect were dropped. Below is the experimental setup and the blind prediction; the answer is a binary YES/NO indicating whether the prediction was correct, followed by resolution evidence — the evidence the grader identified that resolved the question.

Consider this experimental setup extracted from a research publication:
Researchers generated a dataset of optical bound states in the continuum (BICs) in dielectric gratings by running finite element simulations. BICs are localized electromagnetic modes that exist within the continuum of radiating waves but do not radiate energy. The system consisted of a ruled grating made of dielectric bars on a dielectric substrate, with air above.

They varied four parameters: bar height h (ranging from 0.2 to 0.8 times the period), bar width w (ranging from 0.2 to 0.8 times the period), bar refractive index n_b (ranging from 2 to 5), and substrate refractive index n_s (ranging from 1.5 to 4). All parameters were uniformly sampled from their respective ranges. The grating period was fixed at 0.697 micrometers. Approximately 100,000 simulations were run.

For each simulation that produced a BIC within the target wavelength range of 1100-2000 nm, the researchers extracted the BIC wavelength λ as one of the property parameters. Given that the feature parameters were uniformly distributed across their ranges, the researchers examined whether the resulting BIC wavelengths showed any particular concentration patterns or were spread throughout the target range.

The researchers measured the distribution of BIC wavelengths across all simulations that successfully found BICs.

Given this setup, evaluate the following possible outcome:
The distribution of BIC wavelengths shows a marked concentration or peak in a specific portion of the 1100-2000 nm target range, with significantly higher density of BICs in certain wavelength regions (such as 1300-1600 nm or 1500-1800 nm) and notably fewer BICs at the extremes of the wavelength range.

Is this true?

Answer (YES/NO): NO